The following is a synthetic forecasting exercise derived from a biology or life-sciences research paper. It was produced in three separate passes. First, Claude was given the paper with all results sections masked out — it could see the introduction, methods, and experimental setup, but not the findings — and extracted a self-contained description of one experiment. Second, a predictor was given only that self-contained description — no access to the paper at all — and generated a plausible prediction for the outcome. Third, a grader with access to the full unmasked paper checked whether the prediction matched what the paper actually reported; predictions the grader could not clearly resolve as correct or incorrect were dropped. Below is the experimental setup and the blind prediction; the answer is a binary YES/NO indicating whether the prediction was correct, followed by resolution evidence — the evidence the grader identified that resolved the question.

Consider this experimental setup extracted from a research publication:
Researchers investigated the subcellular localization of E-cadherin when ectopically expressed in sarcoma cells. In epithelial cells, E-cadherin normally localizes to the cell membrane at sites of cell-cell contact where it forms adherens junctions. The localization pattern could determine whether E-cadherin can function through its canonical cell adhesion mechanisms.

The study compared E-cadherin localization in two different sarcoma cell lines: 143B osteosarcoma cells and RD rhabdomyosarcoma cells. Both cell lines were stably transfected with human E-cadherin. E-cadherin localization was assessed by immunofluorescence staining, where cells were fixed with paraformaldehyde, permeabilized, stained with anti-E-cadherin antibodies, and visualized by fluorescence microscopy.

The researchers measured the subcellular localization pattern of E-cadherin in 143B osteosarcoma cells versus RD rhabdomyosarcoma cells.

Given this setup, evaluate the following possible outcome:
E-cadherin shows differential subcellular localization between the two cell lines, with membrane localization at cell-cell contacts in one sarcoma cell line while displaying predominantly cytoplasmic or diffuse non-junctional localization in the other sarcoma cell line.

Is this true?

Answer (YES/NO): YES